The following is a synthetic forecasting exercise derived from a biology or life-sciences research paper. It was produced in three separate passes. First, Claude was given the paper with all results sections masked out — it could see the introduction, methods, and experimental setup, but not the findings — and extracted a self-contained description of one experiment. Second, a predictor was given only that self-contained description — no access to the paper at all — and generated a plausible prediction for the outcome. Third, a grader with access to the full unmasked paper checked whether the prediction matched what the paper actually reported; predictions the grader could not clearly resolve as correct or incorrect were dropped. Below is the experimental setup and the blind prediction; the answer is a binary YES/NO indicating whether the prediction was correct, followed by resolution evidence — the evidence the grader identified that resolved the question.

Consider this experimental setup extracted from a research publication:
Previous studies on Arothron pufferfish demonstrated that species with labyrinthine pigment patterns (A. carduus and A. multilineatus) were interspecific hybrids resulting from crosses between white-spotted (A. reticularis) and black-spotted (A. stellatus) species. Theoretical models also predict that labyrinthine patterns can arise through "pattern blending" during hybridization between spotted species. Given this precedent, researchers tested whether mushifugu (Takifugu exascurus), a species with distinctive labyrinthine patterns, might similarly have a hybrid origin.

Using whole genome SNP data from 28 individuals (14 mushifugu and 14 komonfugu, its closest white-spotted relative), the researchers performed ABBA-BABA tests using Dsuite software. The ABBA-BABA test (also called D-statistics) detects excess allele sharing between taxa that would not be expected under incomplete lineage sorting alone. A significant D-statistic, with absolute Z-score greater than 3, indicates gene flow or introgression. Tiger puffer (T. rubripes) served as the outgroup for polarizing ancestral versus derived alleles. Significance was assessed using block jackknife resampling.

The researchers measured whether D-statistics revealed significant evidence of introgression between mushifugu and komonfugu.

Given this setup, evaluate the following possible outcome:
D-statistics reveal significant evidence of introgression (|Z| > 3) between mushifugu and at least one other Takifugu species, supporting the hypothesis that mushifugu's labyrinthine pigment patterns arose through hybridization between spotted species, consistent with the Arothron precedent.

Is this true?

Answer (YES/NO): NO